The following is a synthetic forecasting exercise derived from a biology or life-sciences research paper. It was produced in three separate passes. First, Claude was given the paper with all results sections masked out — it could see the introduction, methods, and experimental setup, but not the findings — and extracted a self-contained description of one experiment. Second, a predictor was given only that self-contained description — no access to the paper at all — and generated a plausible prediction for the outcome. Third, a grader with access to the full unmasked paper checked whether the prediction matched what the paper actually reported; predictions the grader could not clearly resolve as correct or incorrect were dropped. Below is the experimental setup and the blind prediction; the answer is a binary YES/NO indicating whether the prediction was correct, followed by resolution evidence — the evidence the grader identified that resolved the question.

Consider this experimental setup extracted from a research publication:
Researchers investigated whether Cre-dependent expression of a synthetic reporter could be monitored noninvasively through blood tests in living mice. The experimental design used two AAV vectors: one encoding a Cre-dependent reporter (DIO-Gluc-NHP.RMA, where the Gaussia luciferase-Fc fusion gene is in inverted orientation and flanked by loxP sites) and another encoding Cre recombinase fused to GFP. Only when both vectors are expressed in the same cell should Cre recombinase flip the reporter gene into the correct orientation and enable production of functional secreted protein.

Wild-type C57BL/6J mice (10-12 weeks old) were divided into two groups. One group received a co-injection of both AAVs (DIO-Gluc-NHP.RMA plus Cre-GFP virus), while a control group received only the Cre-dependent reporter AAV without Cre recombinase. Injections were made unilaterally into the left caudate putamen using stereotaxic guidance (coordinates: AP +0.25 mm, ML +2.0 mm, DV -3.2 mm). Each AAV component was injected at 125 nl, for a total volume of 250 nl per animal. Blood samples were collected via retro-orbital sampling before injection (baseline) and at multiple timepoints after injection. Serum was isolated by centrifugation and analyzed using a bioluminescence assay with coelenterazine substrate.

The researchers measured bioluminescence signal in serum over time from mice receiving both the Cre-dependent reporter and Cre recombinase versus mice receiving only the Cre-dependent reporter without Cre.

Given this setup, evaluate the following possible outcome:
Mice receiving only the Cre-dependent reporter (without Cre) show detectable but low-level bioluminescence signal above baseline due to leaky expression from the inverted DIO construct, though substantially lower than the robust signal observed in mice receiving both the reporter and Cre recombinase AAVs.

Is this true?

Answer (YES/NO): NO